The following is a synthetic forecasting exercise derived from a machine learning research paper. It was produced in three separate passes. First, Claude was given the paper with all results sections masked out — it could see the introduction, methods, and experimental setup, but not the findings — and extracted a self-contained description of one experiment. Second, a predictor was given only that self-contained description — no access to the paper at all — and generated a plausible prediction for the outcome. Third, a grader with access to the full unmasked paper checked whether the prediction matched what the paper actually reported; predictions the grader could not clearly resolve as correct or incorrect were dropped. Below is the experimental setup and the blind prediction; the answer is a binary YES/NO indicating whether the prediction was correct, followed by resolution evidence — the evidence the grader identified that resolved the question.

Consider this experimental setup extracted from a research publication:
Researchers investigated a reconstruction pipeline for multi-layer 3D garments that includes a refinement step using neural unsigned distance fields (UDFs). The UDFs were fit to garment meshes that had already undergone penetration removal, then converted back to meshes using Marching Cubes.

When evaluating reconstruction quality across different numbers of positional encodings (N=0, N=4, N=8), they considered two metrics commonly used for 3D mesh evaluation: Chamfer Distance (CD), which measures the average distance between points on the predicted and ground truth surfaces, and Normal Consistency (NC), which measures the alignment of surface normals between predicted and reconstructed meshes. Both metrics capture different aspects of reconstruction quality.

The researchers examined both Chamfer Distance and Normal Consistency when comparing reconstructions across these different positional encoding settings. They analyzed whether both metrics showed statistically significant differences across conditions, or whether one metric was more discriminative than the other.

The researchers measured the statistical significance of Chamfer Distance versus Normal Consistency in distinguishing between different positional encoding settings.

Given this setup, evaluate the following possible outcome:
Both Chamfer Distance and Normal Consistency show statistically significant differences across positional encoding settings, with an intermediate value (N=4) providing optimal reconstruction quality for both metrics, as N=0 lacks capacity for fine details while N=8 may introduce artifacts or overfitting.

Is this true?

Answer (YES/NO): NO